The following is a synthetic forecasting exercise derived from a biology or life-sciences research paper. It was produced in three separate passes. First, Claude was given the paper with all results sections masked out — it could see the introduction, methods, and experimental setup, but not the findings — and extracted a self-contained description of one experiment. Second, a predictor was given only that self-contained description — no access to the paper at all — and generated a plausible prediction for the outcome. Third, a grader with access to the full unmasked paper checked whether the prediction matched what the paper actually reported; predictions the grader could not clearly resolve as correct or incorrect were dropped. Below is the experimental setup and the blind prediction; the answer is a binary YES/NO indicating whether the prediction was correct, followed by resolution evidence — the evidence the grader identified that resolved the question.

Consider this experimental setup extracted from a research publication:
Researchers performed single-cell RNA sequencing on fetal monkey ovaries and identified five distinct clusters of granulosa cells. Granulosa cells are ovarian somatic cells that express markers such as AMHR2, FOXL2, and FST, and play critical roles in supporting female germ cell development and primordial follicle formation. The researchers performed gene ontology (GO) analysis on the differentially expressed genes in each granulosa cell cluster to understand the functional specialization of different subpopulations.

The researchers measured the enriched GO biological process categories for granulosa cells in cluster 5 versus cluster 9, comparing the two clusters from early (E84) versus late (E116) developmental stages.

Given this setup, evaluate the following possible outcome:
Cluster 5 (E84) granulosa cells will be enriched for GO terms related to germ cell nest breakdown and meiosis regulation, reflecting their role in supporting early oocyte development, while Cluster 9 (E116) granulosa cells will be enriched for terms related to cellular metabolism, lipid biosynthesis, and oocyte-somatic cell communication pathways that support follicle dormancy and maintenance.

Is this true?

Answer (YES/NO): NO